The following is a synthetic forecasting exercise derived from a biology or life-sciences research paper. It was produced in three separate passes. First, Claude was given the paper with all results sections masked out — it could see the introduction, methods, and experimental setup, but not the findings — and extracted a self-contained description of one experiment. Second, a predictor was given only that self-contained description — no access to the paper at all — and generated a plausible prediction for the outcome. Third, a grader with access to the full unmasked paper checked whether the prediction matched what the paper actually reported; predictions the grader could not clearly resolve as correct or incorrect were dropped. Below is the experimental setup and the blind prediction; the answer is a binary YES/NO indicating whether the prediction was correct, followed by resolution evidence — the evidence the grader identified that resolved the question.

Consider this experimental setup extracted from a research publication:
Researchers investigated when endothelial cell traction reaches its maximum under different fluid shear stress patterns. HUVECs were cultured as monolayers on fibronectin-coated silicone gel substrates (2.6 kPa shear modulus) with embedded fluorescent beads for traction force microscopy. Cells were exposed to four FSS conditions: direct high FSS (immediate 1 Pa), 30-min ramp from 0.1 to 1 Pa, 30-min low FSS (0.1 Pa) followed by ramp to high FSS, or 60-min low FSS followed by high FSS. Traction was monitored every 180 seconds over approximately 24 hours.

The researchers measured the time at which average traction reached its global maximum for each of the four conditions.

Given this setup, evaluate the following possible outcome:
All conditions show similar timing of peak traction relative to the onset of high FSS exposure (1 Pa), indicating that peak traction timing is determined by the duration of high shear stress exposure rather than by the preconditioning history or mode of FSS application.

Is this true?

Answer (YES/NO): NO